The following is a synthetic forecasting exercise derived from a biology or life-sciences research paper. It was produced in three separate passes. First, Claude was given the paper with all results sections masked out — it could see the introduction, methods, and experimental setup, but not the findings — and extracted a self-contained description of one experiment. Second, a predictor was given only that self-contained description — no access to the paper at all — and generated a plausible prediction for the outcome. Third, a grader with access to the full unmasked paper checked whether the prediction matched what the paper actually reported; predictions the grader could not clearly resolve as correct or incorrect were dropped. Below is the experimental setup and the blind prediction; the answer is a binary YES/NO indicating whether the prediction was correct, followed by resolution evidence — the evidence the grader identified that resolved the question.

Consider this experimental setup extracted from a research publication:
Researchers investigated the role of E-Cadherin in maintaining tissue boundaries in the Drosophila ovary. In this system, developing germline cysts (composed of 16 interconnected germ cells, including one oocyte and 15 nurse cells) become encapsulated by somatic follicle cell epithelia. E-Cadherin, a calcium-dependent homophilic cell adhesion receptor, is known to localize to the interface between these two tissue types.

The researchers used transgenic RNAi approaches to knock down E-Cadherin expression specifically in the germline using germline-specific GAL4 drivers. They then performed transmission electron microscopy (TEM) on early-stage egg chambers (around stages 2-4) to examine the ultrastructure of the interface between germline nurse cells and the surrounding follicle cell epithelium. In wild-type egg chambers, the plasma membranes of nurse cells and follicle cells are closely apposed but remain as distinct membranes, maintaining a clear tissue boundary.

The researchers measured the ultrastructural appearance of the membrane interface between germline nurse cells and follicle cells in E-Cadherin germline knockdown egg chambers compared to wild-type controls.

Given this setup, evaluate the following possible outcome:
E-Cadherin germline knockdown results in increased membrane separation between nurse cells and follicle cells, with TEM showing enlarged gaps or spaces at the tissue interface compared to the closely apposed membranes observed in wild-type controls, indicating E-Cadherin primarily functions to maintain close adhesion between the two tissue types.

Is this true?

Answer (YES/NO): NO